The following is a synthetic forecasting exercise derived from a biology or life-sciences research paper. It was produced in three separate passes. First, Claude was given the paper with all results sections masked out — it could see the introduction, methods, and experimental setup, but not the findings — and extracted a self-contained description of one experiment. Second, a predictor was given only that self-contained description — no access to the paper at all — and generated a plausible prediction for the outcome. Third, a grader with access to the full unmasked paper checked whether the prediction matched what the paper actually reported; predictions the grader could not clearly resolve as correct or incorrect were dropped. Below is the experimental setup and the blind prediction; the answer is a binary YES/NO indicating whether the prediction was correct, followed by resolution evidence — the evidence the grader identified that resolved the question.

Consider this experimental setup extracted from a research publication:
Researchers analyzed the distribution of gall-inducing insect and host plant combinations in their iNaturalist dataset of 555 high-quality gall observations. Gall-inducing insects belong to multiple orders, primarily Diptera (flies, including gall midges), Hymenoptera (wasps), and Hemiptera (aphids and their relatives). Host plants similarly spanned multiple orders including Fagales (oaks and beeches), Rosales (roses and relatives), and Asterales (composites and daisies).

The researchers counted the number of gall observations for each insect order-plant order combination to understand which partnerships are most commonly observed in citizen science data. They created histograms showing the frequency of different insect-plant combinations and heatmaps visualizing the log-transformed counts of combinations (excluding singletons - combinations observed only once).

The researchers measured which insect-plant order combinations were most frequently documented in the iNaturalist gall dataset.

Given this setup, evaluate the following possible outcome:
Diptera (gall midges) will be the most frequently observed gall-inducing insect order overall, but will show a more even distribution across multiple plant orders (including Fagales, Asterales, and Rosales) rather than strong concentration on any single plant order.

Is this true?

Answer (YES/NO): NO